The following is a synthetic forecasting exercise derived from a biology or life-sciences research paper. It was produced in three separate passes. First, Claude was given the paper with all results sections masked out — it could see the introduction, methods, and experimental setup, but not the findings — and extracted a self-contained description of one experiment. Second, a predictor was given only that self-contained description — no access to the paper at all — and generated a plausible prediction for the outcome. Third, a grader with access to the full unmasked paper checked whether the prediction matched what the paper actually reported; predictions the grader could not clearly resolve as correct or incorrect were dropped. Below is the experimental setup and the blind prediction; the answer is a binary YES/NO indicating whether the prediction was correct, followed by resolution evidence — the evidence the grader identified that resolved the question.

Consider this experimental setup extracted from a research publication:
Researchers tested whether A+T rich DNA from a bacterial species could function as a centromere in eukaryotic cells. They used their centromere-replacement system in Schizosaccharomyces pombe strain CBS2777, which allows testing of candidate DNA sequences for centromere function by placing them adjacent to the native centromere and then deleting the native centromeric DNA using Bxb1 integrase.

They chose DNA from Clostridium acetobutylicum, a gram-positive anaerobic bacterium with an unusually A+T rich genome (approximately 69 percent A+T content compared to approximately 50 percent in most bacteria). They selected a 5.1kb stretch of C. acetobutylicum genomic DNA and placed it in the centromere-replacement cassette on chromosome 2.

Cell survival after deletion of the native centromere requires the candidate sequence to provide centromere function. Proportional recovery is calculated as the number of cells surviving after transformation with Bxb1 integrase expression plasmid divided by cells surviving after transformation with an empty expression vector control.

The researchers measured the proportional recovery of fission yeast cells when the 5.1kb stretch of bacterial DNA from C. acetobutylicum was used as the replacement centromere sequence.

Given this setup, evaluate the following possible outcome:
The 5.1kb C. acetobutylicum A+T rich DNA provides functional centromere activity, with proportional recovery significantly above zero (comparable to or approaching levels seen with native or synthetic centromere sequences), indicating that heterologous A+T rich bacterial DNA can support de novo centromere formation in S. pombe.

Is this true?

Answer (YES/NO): NO